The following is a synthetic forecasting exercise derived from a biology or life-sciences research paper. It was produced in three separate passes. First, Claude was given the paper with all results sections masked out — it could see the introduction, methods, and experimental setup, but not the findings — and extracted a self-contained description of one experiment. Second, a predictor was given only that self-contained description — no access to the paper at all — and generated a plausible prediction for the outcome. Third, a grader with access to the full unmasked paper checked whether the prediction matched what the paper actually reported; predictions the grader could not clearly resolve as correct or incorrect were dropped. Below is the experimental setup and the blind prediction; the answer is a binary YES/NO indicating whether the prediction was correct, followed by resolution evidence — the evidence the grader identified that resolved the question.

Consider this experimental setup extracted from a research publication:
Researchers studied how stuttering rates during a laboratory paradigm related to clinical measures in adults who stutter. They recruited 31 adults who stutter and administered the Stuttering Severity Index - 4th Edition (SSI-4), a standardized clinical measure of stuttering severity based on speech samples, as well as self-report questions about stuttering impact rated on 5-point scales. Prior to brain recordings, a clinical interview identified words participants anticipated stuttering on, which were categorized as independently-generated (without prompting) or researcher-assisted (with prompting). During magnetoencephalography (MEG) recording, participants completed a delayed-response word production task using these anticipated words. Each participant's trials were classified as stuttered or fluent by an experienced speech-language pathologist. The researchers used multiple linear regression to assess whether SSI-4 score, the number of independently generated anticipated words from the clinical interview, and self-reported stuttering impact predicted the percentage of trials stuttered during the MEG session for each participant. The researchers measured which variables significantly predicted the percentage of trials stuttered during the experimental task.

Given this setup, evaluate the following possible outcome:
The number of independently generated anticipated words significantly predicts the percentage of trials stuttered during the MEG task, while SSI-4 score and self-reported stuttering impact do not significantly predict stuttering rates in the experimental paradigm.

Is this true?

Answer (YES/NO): NO